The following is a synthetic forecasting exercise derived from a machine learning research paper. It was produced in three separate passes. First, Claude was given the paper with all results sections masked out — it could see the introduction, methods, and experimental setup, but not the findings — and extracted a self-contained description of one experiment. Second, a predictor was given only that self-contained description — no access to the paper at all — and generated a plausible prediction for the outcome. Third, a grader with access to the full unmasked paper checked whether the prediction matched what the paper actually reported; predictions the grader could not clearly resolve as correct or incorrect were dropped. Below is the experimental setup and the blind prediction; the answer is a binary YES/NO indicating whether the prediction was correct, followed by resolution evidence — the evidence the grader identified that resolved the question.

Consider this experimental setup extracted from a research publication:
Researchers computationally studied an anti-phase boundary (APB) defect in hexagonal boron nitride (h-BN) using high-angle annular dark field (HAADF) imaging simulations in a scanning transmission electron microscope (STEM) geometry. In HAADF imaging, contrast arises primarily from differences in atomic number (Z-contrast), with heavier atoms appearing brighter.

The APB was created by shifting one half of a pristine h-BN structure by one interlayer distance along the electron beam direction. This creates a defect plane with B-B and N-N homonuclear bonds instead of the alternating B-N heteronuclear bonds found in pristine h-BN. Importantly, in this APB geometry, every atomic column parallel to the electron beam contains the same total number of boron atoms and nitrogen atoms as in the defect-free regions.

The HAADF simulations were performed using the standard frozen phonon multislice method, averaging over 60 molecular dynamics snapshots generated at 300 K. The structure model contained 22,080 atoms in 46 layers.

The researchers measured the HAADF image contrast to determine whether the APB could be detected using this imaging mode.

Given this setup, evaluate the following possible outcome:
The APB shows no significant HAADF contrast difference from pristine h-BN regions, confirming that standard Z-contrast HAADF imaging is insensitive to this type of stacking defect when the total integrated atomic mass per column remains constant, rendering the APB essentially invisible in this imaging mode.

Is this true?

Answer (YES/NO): NO